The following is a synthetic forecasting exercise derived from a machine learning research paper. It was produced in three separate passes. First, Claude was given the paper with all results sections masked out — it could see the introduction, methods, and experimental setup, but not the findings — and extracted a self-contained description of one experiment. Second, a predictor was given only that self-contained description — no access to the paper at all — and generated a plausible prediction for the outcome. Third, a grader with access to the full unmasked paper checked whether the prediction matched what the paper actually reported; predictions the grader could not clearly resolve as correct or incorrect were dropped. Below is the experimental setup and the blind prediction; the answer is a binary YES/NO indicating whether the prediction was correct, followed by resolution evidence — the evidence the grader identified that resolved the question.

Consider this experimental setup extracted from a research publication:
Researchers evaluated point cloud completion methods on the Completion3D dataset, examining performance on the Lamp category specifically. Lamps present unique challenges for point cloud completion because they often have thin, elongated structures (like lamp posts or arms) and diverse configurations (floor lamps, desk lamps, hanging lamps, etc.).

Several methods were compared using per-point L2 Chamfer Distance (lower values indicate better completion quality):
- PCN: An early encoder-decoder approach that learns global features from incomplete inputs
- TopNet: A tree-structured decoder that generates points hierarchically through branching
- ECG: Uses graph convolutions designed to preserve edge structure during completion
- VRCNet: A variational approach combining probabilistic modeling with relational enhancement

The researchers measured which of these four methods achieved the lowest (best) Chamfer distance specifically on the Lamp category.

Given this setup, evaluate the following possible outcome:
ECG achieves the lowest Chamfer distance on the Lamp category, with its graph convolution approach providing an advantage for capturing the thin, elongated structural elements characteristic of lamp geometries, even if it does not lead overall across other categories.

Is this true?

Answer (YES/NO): YES